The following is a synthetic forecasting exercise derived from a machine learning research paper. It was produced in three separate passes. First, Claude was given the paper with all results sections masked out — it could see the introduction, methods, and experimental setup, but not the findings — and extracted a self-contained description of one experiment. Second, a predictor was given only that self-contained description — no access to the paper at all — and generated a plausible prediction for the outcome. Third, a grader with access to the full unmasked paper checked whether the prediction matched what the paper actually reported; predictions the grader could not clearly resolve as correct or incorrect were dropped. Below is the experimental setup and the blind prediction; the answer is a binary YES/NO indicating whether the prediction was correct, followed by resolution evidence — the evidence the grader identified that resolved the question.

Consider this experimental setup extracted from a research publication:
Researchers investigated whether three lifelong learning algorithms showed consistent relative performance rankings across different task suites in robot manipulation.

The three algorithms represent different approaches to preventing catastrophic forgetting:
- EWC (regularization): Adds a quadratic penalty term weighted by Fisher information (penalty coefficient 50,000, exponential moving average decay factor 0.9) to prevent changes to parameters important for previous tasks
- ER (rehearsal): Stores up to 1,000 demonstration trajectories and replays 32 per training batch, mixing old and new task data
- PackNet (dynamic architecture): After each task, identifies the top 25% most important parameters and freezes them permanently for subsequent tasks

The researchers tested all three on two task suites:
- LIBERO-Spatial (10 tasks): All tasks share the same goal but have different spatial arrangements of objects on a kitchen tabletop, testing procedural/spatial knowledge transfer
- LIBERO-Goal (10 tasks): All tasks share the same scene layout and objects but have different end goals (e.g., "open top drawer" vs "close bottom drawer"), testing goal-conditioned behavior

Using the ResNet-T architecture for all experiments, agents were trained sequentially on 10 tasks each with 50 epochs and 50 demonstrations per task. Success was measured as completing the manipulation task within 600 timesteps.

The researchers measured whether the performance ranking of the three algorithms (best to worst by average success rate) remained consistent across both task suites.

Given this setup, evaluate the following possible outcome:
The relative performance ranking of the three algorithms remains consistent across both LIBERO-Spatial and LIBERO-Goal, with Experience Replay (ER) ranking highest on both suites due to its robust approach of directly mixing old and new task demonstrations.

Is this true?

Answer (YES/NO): NO